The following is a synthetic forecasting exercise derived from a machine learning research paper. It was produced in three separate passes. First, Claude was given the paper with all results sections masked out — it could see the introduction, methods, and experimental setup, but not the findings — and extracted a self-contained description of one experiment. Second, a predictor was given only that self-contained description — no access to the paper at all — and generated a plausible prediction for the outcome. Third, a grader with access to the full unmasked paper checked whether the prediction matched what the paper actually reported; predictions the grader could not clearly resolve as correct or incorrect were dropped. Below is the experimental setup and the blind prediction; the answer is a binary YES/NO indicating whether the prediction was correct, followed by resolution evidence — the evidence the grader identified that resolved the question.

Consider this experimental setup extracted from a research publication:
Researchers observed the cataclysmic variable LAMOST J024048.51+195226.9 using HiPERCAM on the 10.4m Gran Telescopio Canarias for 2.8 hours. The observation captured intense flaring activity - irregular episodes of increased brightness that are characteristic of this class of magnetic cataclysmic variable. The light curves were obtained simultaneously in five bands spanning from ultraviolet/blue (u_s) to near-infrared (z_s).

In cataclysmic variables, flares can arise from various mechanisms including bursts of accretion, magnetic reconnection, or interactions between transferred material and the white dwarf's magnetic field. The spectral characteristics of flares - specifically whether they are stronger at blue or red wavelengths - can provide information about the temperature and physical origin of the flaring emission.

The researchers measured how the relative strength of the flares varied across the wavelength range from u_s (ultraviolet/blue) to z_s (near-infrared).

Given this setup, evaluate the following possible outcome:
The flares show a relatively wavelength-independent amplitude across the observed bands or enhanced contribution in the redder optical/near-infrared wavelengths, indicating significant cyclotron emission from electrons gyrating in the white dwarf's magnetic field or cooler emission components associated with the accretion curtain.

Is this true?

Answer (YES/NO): NO